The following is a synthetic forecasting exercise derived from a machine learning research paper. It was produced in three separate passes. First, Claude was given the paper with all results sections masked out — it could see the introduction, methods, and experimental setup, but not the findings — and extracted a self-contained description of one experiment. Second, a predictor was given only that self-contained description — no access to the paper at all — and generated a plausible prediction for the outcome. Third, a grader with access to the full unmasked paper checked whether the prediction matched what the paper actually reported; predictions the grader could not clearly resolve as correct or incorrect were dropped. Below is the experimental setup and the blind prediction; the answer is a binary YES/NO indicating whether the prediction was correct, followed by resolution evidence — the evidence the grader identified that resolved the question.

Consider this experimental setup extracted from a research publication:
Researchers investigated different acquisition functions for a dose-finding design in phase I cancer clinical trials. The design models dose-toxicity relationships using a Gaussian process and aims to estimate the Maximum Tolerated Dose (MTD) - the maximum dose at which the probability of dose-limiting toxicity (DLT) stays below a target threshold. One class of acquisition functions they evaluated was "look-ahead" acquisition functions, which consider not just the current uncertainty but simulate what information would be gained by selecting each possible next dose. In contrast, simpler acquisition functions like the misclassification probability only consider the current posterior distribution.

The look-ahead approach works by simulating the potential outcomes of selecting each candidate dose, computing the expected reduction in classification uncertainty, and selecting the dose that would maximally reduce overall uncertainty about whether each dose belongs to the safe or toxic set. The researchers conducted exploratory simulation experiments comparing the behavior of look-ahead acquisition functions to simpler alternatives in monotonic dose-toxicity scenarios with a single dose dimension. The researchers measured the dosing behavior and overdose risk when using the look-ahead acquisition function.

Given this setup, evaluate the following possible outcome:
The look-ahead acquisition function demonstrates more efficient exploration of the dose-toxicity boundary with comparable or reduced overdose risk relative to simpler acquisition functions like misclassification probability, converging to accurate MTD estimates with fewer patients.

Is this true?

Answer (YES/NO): NO